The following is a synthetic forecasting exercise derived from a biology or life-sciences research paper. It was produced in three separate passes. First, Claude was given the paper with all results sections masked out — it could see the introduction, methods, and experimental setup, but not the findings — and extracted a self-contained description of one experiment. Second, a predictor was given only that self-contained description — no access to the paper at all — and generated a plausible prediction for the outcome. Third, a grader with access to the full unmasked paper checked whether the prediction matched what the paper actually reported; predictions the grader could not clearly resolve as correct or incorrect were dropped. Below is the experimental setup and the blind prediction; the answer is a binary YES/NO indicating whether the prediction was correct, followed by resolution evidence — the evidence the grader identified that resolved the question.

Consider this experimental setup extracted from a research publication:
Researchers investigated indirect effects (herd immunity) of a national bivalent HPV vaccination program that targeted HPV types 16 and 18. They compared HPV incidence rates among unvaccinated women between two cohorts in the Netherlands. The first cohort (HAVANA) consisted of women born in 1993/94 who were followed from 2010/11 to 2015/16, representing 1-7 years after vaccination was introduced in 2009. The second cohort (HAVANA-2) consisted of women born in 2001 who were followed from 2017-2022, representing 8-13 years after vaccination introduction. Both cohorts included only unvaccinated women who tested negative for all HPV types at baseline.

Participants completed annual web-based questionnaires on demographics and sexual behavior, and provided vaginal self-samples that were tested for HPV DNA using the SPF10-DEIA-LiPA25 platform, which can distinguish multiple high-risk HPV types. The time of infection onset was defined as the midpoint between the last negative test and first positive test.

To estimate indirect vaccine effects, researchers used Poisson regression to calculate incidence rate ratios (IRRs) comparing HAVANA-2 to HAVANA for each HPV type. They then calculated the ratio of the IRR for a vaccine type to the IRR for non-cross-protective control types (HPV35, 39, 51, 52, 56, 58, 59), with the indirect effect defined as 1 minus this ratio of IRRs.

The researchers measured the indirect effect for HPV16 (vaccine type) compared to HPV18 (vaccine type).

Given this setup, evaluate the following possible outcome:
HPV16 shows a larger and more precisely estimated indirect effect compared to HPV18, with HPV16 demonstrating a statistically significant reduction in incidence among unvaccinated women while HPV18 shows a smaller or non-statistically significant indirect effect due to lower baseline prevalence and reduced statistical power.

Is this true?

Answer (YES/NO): YES